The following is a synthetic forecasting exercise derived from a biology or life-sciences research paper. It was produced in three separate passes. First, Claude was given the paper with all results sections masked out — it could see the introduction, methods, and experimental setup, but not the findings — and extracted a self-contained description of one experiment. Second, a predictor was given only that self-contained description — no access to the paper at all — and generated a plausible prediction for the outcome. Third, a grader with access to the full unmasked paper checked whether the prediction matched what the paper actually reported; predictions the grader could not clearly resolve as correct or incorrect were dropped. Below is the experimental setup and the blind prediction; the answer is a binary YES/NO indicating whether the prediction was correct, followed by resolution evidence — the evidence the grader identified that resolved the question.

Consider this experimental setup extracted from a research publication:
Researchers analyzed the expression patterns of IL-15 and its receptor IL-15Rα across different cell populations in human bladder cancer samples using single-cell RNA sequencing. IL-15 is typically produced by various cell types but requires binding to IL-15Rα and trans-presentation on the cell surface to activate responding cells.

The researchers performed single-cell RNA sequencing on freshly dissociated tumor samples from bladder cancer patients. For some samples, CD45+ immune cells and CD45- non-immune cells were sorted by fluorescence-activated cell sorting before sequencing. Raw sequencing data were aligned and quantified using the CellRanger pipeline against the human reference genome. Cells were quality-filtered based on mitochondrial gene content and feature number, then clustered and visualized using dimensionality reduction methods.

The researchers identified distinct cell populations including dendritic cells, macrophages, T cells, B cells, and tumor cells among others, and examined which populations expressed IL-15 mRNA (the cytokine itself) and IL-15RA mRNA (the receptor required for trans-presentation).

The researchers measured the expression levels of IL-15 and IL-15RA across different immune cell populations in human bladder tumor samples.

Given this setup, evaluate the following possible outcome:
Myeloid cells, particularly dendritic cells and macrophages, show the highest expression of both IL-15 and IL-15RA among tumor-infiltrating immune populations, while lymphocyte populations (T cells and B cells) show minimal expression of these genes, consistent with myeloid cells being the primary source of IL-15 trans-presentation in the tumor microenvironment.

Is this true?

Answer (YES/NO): NO